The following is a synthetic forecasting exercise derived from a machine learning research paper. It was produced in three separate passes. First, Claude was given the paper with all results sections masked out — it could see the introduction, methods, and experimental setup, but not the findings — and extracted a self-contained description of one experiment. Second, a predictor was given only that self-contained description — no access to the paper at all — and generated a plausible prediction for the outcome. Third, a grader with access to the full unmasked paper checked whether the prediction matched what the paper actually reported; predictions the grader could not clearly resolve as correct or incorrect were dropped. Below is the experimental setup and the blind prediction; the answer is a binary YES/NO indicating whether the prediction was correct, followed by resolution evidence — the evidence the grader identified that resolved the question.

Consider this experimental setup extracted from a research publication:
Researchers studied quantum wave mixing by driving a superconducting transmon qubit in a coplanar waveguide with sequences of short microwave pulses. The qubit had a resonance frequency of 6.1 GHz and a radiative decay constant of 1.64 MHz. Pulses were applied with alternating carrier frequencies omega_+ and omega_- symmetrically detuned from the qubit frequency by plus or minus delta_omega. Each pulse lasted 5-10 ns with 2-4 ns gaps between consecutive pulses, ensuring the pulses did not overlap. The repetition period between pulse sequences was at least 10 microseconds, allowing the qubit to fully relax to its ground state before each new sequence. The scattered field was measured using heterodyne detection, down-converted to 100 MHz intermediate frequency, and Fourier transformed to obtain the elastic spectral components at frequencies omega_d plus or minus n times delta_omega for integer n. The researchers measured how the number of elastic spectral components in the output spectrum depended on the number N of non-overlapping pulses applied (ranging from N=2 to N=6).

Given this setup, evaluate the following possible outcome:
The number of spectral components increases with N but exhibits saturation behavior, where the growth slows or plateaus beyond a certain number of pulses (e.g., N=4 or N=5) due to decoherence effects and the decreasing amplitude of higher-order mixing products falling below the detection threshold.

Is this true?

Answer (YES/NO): NO